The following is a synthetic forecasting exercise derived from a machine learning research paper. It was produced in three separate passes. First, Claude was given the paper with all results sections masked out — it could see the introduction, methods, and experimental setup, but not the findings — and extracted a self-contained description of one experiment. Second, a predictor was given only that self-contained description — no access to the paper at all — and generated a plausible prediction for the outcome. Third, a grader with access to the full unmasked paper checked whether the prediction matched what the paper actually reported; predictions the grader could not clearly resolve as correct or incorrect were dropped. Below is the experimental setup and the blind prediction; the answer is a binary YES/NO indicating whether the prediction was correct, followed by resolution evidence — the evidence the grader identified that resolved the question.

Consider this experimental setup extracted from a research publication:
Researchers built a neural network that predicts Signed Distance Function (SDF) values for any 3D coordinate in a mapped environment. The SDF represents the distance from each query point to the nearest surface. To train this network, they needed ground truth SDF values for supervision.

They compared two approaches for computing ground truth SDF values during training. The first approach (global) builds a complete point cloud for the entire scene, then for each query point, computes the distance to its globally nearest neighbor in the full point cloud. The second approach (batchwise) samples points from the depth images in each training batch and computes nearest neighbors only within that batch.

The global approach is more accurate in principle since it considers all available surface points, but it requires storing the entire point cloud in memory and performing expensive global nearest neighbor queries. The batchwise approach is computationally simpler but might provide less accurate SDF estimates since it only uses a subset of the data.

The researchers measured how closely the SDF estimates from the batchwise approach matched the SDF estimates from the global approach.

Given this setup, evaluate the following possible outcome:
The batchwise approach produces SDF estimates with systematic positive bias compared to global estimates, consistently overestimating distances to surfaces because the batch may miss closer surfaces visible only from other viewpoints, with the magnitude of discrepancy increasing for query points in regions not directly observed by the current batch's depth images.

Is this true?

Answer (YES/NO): NO